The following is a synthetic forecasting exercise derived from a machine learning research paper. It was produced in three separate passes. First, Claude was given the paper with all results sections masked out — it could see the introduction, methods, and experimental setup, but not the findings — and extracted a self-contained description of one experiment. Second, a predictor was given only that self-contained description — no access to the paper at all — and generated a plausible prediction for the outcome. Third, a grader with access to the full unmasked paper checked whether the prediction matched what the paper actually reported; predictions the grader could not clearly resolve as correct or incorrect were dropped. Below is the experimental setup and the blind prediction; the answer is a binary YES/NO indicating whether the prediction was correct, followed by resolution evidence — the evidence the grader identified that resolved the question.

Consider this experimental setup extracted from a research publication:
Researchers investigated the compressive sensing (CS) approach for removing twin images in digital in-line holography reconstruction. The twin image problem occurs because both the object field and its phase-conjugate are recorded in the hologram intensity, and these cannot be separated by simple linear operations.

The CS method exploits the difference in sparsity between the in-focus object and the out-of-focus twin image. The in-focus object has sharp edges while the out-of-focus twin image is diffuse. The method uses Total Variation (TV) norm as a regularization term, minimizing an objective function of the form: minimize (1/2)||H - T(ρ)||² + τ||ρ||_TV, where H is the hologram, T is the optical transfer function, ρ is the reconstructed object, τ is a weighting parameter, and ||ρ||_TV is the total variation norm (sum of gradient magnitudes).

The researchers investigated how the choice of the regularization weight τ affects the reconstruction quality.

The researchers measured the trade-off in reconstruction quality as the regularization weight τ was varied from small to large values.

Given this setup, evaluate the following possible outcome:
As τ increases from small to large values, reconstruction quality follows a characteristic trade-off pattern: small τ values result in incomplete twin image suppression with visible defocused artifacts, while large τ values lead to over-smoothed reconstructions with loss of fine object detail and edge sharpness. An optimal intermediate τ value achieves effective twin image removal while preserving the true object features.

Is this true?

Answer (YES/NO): YES